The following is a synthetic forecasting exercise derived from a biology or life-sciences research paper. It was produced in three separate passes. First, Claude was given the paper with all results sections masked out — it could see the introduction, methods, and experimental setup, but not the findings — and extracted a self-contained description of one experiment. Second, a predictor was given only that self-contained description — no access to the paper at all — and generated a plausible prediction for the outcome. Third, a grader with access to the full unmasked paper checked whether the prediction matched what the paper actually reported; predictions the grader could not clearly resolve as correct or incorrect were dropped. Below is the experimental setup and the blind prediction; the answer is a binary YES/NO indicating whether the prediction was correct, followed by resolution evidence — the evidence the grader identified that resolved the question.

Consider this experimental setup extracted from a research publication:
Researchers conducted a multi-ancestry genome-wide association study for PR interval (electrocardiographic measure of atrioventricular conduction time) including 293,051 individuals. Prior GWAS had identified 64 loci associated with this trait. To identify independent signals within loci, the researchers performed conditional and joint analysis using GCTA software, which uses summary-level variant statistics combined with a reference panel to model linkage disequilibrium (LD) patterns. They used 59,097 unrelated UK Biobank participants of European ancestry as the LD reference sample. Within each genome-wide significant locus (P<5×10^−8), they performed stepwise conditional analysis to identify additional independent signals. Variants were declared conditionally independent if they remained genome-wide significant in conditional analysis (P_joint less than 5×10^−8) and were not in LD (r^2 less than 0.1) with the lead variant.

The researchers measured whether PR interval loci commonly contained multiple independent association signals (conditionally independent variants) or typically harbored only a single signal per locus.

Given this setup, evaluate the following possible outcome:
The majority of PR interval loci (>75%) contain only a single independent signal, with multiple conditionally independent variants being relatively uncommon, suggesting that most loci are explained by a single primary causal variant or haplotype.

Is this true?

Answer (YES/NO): YES